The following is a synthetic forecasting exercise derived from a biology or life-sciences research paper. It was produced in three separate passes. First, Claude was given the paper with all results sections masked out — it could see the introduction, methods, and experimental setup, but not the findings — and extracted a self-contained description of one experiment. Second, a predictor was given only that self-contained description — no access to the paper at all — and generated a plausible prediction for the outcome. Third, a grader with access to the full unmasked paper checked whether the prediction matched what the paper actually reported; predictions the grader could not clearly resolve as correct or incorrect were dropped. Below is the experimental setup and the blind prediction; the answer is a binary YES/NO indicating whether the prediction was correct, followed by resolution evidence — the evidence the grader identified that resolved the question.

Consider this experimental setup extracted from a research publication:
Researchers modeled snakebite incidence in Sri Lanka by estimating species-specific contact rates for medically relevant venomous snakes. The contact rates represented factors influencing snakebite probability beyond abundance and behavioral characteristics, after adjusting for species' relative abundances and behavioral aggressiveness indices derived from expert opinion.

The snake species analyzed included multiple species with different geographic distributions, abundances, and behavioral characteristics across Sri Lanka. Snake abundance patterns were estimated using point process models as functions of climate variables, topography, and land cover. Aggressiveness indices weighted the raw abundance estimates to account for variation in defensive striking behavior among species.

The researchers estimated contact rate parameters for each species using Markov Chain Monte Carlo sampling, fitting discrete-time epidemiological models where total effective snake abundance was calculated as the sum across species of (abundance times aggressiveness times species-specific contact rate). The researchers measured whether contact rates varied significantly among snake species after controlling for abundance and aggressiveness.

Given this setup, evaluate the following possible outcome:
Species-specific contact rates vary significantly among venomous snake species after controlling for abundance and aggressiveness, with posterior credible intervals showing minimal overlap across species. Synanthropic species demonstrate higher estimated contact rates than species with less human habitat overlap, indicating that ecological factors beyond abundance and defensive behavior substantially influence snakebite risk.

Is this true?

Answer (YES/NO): NO